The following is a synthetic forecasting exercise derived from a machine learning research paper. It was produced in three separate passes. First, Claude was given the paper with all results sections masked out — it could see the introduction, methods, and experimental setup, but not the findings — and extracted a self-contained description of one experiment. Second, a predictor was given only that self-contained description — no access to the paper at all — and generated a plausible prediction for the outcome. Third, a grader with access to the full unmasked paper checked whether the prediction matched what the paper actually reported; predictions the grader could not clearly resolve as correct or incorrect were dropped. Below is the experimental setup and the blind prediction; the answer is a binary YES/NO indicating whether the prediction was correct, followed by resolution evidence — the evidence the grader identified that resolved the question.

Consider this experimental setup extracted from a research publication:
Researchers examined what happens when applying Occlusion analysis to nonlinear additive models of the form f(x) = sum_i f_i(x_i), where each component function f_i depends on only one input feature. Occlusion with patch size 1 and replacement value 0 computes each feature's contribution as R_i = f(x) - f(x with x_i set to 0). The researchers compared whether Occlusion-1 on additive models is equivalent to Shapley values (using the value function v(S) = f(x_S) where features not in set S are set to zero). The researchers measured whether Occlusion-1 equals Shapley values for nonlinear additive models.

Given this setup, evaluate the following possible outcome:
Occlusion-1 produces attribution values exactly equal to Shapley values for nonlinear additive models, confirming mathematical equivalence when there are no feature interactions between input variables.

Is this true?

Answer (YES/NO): YES